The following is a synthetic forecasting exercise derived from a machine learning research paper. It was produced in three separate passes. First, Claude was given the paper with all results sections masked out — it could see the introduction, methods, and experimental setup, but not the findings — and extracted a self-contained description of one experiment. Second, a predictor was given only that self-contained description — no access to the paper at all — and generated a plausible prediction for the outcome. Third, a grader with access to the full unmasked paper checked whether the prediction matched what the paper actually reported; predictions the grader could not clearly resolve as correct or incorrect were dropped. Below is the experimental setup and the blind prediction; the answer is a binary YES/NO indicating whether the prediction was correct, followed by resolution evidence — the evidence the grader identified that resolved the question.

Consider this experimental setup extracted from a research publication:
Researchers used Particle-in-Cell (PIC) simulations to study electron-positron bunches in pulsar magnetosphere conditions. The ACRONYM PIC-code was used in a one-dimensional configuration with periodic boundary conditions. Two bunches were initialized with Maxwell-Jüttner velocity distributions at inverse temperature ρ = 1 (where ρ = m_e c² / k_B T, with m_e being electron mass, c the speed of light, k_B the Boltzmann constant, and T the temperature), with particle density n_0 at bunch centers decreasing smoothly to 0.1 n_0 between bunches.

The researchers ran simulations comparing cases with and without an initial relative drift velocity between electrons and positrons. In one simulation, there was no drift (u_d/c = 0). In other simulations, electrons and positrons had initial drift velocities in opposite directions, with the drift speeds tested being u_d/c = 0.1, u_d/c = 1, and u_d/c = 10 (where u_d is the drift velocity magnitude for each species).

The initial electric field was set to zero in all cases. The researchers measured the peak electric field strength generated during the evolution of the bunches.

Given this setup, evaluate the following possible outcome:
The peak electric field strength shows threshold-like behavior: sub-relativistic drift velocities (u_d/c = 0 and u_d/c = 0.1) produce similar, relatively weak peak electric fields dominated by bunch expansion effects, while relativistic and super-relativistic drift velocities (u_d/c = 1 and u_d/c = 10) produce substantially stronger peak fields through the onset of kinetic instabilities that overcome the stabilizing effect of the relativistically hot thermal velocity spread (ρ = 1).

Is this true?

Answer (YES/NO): NO